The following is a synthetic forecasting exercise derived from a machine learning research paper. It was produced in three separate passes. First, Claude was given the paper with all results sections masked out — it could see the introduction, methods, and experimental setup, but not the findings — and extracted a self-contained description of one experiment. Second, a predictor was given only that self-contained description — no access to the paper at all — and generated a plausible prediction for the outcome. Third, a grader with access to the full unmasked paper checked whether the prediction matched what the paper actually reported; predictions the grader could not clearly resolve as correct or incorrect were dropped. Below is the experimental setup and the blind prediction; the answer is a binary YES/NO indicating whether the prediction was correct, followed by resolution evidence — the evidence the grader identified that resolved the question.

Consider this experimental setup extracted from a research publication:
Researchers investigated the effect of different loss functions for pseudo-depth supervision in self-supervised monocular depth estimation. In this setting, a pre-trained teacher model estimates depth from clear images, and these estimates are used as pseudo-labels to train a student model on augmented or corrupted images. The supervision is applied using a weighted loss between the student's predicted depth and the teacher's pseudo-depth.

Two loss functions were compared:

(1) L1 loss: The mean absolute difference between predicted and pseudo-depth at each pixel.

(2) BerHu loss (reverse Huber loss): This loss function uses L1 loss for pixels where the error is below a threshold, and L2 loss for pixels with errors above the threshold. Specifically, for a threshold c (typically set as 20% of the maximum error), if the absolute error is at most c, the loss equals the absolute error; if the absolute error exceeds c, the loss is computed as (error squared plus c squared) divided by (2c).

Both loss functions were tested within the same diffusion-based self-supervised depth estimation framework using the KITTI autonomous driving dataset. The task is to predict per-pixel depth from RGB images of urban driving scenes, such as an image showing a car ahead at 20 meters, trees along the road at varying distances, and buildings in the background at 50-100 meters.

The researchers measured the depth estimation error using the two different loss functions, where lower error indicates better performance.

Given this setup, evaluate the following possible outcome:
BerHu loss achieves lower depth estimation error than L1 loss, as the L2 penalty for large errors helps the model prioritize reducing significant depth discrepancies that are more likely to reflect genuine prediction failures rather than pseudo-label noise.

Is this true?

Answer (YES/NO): YES